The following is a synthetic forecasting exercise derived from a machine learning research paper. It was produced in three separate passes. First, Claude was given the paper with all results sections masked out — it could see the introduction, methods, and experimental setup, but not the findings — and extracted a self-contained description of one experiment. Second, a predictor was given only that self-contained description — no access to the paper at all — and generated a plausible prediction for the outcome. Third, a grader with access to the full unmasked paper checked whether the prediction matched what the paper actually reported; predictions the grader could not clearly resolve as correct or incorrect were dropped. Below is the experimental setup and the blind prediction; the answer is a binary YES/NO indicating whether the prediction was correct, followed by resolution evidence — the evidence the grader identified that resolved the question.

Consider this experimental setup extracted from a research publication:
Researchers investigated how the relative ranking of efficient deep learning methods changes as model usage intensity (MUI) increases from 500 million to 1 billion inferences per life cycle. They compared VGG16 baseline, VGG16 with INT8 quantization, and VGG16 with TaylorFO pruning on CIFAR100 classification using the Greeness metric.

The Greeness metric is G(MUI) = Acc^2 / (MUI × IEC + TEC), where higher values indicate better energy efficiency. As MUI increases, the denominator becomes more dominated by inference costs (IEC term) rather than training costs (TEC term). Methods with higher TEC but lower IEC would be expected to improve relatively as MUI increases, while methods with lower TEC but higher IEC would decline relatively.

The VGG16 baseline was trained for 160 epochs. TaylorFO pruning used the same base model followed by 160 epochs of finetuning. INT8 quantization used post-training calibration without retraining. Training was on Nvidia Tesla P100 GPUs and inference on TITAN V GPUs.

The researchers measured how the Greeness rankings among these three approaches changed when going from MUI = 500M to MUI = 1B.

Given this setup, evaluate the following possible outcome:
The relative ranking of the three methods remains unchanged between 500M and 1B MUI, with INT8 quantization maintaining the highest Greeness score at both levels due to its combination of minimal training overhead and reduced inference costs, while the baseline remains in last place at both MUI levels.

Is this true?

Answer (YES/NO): YES